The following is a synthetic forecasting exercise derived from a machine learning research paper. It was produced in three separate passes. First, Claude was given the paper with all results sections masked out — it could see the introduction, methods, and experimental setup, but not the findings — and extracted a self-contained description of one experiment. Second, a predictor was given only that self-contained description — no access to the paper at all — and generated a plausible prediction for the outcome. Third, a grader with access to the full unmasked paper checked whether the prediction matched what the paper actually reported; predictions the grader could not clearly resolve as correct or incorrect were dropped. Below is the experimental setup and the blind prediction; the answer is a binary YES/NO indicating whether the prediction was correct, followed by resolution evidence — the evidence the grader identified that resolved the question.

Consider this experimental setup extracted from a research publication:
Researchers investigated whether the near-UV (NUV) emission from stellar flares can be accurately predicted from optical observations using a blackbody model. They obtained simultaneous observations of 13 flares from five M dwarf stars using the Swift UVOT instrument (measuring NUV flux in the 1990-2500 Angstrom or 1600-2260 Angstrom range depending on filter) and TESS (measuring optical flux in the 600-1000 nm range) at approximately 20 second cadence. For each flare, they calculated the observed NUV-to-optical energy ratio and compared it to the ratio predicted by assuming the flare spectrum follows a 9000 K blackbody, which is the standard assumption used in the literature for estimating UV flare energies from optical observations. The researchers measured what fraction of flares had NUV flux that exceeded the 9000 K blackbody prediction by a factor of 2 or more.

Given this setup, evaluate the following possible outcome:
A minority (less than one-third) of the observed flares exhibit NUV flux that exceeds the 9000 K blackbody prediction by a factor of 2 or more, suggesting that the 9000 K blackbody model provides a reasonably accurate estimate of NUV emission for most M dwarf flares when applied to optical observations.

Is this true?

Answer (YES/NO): NO